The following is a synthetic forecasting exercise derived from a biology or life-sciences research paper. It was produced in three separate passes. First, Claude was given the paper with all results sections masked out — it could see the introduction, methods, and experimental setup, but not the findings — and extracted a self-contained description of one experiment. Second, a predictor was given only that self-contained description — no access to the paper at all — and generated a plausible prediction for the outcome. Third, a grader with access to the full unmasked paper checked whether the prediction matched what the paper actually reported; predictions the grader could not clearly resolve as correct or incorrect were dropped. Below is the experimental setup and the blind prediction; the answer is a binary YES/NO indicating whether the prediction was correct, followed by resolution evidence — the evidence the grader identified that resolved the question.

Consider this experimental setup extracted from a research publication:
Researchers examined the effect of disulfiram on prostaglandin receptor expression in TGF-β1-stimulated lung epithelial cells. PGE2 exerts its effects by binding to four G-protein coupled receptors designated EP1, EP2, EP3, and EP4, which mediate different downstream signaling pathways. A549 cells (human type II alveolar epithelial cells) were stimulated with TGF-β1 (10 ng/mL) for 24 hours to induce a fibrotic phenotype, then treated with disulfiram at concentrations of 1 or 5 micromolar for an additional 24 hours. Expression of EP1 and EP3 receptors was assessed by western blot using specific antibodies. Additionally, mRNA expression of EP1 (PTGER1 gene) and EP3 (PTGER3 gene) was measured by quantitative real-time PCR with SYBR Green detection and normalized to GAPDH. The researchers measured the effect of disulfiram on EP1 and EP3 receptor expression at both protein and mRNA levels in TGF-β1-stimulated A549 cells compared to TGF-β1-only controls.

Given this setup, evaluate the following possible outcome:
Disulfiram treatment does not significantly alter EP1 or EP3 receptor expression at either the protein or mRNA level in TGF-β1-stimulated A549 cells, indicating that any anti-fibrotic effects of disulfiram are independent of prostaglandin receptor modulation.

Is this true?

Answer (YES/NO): NO